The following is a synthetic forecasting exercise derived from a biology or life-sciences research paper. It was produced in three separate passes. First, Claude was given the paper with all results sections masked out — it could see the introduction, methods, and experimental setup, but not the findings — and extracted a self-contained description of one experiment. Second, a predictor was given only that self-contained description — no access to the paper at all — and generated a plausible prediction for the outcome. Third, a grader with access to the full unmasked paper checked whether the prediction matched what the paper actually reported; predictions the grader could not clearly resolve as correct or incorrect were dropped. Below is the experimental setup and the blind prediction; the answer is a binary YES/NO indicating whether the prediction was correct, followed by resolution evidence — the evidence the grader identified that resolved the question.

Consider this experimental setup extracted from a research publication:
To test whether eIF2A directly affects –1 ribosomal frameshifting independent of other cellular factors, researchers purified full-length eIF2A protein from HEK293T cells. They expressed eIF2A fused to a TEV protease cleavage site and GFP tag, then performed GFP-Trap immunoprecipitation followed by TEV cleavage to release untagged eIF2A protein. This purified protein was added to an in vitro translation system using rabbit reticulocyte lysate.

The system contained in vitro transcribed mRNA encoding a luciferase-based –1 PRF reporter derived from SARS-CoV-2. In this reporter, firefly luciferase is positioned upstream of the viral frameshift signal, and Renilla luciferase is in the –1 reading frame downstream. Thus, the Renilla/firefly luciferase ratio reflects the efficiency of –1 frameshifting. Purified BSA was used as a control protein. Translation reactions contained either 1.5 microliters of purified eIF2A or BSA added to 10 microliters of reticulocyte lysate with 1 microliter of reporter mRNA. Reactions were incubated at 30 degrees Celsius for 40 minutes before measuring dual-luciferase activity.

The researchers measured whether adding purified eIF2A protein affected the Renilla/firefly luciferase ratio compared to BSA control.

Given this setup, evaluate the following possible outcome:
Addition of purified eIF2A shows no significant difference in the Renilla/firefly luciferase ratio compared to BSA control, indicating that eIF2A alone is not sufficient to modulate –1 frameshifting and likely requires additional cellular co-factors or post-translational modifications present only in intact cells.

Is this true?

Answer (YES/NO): NO